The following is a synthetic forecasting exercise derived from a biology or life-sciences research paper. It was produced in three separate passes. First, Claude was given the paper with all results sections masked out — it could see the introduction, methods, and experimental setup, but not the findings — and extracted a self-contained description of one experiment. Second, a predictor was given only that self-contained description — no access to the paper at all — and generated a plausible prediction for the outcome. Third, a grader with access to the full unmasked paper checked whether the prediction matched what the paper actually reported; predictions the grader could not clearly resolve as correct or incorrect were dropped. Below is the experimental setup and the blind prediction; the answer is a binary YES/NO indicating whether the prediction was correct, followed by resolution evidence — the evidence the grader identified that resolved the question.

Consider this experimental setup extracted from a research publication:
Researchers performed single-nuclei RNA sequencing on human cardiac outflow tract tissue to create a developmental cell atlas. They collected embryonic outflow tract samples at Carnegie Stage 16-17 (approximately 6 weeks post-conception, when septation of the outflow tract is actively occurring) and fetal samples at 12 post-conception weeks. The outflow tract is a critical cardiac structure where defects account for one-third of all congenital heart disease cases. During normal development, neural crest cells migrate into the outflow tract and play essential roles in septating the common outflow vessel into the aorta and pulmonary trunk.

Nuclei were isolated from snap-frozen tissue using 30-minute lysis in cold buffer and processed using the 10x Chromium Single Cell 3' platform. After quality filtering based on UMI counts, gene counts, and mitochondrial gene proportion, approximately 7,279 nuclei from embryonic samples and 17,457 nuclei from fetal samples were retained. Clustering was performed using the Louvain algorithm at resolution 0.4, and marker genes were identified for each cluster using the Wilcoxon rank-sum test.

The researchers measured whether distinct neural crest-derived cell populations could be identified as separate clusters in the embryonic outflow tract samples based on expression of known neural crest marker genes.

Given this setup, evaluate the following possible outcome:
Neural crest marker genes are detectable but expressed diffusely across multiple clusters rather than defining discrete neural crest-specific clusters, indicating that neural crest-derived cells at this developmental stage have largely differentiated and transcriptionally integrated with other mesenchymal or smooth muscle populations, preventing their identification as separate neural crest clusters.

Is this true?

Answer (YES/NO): NO